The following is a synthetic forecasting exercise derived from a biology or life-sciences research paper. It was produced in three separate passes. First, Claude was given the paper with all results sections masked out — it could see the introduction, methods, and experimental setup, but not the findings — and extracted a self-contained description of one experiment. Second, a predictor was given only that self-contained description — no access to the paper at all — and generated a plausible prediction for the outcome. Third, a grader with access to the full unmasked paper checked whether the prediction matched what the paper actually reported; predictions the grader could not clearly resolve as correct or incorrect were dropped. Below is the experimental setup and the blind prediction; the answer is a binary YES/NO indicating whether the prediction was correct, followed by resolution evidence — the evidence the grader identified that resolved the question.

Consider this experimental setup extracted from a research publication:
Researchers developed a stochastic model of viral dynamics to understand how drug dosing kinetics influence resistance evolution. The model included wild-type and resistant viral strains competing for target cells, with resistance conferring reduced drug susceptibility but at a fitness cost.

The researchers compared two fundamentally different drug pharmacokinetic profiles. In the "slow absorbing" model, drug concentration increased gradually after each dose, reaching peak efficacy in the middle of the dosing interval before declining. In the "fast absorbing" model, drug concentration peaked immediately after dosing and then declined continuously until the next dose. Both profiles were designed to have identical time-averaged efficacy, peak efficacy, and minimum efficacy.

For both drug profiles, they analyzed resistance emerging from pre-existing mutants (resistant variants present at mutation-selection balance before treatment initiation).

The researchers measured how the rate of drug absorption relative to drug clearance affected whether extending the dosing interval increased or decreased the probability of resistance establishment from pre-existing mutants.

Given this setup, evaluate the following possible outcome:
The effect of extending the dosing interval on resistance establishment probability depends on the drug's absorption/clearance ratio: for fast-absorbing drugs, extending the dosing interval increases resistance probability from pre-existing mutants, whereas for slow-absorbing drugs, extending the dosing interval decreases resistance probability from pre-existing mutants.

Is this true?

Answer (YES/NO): NO